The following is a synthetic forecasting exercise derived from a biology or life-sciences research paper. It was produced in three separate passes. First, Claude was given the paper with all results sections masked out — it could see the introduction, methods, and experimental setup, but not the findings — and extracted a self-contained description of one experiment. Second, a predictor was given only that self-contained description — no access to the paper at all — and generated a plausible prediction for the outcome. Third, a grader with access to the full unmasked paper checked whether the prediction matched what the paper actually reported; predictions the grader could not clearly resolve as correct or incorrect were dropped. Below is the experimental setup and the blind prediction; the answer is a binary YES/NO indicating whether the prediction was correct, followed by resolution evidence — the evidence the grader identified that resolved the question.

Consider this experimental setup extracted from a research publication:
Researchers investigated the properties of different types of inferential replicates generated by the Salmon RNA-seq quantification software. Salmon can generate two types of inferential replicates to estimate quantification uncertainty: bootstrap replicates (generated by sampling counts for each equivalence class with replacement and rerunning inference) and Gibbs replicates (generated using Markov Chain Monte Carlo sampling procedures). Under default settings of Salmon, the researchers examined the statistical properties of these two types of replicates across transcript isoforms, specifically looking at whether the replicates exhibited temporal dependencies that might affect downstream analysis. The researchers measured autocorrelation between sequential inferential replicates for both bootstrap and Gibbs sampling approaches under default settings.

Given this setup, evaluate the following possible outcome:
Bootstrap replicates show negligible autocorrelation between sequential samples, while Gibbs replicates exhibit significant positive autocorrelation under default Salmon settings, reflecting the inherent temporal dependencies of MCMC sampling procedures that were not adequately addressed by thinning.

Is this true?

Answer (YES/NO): YES